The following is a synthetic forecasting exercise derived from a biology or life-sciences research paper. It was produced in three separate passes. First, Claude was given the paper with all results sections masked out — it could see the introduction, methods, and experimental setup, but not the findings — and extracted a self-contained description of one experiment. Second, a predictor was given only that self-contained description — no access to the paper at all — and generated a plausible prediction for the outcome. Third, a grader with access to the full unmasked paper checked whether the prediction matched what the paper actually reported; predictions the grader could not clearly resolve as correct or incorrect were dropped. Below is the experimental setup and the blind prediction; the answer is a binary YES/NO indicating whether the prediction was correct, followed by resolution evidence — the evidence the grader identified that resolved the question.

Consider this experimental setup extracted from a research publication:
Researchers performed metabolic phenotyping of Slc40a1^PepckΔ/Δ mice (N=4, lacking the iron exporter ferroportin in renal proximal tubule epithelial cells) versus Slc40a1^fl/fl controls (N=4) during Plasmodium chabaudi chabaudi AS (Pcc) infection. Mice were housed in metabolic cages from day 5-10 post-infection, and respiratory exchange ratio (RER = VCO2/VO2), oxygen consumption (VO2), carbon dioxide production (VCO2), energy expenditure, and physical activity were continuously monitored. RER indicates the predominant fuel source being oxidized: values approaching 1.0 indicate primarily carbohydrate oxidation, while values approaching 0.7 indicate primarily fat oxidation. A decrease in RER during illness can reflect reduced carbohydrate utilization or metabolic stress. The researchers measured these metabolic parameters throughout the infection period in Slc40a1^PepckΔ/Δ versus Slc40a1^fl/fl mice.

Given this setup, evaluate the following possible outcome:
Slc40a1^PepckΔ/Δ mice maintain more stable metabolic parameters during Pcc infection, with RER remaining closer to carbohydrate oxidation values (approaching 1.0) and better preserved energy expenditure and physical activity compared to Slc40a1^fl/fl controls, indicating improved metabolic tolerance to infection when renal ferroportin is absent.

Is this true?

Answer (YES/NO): NO